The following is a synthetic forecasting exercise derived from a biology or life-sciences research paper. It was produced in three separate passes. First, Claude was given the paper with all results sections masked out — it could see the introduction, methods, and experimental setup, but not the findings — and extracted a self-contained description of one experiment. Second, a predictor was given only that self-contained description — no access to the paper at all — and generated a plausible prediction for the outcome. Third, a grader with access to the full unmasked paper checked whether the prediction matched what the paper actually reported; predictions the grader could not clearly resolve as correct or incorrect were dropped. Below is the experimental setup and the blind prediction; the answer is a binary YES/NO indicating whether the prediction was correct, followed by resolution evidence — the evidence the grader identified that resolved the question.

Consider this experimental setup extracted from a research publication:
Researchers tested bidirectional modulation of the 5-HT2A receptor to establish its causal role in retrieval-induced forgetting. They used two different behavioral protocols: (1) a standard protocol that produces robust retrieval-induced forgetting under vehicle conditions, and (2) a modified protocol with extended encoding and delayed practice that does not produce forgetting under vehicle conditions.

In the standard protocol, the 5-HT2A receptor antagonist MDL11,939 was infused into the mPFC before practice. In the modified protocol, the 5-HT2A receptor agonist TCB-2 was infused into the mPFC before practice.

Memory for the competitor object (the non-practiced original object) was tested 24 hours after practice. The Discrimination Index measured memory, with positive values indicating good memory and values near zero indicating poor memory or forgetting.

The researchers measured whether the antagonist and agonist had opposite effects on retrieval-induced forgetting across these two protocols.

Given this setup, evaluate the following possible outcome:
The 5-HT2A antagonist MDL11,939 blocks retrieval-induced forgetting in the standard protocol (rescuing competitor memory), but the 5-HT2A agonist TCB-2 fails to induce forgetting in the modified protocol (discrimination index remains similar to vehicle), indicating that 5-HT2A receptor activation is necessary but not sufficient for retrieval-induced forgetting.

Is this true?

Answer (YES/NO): NO